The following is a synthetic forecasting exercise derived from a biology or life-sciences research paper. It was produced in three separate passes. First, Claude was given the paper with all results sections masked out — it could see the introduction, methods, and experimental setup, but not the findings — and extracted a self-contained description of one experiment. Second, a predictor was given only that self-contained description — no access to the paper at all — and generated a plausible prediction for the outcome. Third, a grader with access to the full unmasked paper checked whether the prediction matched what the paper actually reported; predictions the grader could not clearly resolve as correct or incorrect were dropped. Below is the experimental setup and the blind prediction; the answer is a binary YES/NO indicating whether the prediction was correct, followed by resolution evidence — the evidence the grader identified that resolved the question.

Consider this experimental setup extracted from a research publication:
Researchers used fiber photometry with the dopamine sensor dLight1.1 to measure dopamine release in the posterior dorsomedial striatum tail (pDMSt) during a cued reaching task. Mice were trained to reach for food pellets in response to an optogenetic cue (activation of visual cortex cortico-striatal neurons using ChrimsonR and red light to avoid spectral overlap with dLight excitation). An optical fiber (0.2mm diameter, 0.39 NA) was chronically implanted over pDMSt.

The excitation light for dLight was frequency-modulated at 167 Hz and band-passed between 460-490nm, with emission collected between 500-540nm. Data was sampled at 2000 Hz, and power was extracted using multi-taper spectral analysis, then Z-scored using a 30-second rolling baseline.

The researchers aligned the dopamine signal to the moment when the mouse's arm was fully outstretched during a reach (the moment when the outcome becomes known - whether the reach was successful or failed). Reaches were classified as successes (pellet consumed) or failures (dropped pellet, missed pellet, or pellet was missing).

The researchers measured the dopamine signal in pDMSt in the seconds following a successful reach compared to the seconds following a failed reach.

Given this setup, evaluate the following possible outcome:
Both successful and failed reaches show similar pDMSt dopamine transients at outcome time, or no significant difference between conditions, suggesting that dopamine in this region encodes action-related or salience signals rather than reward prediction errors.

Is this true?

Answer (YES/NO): NO